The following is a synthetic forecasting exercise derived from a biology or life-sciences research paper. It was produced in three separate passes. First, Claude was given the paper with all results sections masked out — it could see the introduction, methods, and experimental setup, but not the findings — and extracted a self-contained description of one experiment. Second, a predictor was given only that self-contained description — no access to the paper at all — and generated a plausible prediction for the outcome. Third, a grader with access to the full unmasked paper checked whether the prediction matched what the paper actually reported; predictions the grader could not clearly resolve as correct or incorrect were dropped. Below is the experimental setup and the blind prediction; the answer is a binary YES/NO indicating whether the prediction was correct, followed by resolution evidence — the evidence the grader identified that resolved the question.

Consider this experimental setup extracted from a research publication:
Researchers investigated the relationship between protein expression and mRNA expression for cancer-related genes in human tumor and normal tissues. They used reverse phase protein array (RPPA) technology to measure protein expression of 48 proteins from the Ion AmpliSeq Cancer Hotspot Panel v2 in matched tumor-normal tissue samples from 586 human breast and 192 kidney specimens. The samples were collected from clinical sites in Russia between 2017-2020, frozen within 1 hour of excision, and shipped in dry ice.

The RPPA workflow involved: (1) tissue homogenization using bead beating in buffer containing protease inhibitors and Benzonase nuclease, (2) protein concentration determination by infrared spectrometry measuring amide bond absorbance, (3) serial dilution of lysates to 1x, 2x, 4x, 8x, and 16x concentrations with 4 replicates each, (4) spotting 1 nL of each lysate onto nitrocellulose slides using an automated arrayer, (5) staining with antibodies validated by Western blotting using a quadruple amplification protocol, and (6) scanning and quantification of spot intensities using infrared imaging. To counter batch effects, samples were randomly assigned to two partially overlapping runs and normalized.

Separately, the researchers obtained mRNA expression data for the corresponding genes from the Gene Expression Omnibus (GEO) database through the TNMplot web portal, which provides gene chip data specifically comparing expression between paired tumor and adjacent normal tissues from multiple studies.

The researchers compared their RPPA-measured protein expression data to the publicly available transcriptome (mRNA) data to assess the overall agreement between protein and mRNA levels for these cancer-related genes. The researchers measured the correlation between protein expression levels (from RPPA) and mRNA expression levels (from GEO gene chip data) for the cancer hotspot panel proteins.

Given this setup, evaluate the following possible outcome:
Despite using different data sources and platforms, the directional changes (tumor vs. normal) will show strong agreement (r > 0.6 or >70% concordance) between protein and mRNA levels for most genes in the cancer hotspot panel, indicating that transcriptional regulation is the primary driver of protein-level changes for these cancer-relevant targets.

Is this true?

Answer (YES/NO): NO